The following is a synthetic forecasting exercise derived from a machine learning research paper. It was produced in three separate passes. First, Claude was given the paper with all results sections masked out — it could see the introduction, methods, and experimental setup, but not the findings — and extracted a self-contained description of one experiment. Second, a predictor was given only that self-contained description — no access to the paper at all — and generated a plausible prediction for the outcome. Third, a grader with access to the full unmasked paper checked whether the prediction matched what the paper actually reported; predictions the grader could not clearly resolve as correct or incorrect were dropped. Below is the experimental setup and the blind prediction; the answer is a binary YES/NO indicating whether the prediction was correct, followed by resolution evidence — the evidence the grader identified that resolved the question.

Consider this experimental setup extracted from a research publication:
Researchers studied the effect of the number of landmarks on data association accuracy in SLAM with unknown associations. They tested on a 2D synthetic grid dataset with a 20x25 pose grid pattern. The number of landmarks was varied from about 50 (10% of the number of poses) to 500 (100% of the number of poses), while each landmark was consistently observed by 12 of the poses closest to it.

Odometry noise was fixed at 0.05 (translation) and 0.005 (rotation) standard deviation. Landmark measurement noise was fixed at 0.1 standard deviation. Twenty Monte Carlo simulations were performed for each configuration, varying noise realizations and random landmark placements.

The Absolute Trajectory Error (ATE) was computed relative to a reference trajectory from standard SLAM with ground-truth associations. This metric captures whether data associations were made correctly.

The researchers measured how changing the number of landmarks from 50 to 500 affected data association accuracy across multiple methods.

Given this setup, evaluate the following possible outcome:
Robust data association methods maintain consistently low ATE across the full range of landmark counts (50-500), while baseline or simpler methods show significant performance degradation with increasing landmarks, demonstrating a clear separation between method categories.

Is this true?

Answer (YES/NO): NO